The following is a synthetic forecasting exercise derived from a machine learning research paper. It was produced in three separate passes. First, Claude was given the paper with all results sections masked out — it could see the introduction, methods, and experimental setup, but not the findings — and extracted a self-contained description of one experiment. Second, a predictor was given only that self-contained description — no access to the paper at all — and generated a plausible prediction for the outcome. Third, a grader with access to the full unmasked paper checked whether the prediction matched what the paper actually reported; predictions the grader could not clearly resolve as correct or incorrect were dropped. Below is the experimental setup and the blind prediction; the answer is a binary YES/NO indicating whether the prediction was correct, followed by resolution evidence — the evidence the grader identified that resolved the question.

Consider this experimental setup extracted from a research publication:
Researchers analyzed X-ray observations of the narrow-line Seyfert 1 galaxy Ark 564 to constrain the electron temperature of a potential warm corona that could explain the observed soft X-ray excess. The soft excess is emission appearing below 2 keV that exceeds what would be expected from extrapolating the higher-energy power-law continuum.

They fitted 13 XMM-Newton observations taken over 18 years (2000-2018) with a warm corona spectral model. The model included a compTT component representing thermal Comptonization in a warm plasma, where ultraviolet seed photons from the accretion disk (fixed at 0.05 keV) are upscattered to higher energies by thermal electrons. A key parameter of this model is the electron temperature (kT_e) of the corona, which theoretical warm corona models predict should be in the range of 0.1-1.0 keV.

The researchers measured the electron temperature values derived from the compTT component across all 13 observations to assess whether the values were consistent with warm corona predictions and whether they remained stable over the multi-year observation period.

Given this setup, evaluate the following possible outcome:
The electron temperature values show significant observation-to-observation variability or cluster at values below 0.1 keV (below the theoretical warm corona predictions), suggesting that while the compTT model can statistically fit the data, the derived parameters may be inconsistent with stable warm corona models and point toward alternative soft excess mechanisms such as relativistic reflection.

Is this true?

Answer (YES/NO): NO